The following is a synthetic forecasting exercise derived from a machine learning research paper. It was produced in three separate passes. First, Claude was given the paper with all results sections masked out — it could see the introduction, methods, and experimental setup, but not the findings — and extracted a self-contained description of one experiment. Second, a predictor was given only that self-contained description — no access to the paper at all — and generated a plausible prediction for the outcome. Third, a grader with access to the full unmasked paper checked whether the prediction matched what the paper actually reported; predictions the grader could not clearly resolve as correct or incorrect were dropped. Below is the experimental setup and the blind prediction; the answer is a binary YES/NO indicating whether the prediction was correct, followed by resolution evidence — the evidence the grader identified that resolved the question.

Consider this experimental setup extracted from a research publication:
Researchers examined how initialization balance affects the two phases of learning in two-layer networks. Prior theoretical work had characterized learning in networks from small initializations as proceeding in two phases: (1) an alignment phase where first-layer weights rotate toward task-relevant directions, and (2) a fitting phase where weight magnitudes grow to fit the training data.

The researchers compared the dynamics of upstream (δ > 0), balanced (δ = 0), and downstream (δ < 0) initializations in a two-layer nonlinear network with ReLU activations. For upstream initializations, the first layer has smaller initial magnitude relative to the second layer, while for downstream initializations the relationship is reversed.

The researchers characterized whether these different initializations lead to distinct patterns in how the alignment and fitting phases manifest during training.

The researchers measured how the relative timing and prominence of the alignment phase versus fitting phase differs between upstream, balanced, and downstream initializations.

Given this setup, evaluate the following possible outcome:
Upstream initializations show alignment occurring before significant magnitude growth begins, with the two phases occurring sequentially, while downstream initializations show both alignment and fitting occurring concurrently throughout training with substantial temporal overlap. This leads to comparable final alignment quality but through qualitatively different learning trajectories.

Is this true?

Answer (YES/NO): NO